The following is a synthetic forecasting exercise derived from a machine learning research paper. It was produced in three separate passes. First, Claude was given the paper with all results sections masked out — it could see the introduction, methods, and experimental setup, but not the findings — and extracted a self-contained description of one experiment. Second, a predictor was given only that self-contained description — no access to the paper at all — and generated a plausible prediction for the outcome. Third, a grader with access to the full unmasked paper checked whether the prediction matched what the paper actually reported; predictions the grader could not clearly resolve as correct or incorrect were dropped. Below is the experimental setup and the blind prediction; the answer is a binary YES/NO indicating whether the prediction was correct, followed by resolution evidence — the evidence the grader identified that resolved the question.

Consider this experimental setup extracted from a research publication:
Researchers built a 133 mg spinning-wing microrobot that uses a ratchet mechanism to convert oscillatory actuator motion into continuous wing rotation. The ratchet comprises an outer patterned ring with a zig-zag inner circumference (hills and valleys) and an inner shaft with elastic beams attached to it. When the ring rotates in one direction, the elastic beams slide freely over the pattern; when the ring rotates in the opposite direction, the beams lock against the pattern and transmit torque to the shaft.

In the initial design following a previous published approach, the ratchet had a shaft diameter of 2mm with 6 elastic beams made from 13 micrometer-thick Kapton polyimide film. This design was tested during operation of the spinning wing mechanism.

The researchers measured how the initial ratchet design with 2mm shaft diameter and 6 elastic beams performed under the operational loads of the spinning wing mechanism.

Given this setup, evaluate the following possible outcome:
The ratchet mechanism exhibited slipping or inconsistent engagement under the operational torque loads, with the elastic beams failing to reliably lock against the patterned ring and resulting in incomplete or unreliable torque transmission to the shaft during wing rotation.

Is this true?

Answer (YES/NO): NO